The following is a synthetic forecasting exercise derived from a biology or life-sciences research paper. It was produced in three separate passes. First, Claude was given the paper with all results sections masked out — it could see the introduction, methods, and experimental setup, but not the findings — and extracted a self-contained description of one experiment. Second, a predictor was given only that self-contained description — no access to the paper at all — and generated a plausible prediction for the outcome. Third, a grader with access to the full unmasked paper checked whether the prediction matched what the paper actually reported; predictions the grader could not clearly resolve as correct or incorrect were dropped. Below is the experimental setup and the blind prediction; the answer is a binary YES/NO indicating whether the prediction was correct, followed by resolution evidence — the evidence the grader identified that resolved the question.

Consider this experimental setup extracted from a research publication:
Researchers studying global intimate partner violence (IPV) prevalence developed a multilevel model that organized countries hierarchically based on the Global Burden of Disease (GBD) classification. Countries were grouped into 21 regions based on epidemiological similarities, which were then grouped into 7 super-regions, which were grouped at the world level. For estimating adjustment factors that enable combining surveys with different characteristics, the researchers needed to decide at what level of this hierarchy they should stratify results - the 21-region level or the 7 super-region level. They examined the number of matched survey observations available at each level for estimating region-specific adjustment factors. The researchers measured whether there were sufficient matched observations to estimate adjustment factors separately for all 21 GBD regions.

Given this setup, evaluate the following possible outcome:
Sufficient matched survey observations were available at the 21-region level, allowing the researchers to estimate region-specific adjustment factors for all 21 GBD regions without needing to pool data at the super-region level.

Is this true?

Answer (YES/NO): NO